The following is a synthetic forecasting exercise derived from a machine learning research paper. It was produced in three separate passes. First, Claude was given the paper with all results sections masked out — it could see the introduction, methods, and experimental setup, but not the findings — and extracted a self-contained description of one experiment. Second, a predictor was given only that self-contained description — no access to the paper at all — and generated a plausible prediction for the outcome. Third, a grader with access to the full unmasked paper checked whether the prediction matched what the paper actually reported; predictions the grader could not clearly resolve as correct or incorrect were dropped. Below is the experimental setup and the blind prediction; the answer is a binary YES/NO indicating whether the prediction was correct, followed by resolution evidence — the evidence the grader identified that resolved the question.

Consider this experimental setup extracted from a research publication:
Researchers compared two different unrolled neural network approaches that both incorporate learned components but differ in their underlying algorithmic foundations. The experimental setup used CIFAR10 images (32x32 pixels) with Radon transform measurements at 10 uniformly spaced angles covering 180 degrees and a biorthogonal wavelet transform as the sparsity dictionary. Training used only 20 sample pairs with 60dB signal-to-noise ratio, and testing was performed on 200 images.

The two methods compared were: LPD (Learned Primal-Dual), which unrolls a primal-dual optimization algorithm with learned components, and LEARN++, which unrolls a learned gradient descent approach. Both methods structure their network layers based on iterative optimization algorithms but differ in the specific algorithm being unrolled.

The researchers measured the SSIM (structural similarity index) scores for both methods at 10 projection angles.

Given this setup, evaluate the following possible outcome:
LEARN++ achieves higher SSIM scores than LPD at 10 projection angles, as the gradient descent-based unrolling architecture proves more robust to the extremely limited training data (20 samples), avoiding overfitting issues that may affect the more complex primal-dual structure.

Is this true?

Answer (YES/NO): NO